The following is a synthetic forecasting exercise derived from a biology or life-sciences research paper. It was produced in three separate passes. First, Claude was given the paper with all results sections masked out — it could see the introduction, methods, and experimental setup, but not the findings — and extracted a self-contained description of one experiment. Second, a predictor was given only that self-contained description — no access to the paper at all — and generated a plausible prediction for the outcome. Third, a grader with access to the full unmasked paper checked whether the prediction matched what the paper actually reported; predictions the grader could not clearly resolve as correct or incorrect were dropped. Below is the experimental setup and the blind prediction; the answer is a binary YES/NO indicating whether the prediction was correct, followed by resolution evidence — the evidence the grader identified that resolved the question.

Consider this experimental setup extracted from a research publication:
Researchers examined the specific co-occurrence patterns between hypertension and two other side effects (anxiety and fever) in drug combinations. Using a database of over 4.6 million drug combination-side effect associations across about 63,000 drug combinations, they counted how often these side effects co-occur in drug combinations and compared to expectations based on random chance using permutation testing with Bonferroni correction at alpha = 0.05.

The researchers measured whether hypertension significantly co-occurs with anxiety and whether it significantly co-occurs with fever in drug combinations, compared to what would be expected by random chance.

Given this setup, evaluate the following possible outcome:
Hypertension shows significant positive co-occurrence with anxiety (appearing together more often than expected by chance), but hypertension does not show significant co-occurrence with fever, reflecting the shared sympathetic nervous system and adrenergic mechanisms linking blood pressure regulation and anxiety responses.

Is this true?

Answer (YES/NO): NO